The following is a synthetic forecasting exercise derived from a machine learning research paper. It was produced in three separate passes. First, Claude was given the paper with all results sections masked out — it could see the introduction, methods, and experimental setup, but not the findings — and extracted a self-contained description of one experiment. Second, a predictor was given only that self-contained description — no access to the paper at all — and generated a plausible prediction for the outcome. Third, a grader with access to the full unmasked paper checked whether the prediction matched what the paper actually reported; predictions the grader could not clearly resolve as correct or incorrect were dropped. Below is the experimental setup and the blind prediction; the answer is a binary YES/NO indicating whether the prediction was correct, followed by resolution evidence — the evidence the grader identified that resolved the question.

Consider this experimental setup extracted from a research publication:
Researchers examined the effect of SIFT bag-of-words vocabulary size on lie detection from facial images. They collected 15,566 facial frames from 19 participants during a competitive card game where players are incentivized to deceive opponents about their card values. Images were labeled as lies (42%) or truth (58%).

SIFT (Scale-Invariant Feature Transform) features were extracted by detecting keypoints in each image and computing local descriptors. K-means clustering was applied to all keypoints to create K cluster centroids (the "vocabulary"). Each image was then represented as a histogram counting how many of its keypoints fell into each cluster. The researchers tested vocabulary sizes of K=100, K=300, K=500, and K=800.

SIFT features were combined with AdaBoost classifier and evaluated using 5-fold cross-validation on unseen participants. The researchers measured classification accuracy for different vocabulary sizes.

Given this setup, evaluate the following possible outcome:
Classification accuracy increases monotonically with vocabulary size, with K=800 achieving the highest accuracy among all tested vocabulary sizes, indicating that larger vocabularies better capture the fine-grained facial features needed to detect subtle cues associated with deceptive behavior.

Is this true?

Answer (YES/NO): NO